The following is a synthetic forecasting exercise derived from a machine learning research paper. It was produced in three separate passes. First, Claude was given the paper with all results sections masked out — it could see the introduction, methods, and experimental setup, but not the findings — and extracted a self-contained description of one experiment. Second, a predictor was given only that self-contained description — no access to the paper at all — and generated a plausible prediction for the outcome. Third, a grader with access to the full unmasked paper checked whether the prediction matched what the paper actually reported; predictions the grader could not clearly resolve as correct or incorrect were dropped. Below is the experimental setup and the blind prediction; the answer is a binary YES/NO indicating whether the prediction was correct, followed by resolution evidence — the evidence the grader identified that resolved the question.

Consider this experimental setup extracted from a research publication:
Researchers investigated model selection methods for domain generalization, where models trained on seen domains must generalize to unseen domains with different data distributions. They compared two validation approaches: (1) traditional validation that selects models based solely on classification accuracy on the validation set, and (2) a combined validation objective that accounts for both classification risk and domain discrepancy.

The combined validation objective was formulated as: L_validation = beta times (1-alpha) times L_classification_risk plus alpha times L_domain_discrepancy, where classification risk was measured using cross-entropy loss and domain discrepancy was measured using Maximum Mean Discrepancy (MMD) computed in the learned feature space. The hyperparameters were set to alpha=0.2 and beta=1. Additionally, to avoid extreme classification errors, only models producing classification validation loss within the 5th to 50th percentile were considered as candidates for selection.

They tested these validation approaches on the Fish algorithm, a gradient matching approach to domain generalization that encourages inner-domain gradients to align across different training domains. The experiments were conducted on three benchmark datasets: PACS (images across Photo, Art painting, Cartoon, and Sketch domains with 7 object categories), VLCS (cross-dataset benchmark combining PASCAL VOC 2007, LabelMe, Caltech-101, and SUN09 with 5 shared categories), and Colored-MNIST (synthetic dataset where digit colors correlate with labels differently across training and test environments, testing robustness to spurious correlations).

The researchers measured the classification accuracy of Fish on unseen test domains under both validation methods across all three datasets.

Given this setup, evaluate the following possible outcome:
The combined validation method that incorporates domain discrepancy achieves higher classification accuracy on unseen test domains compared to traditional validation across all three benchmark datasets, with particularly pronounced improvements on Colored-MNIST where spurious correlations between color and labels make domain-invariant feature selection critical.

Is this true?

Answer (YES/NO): NO